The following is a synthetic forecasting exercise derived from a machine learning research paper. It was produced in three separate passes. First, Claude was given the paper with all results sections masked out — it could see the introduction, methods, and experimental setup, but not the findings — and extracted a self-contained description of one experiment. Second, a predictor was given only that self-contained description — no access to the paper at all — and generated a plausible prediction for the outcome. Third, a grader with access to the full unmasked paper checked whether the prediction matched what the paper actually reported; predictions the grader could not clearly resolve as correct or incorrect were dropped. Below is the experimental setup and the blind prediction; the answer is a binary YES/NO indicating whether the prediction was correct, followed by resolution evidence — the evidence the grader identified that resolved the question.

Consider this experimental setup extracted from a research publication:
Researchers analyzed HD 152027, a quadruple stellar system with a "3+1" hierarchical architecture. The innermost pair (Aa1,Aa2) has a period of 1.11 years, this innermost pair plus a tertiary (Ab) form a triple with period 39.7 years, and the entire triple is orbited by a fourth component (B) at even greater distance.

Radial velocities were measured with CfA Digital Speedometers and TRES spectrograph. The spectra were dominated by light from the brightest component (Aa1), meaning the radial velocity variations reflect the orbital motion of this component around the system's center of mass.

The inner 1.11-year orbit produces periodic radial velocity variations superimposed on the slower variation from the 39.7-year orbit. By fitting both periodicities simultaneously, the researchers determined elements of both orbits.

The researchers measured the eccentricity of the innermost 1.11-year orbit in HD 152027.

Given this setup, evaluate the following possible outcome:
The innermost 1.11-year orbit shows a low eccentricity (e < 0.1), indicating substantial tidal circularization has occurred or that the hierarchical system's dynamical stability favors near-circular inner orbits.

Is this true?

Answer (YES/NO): NO